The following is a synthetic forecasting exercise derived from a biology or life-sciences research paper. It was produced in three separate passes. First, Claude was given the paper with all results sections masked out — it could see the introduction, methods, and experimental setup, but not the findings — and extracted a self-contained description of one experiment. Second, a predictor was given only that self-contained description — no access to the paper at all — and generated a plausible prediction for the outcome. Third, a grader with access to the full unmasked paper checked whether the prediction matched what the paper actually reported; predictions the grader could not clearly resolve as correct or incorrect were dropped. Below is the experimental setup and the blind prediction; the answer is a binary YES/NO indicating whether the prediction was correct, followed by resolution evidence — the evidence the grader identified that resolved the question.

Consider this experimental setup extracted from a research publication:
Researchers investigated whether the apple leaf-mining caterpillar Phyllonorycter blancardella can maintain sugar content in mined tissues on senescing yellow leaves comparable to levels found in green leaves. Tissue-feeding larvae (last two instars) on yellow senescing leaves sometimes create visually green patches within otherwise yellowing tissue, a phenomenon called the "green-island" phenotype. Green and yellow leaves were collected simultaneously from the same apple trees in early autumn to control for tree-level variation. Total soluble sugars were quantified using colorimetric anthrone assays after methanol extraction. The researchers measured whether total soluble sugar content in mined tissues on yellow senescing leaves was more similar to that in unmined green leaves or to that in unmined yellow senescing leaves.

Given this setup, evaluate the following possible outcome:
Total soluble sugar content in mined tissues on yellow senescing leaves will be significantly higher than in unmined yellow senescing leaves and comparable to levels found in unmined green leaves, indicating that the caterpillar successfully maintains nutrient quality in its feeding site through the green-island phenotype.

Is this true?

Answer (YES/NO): YES